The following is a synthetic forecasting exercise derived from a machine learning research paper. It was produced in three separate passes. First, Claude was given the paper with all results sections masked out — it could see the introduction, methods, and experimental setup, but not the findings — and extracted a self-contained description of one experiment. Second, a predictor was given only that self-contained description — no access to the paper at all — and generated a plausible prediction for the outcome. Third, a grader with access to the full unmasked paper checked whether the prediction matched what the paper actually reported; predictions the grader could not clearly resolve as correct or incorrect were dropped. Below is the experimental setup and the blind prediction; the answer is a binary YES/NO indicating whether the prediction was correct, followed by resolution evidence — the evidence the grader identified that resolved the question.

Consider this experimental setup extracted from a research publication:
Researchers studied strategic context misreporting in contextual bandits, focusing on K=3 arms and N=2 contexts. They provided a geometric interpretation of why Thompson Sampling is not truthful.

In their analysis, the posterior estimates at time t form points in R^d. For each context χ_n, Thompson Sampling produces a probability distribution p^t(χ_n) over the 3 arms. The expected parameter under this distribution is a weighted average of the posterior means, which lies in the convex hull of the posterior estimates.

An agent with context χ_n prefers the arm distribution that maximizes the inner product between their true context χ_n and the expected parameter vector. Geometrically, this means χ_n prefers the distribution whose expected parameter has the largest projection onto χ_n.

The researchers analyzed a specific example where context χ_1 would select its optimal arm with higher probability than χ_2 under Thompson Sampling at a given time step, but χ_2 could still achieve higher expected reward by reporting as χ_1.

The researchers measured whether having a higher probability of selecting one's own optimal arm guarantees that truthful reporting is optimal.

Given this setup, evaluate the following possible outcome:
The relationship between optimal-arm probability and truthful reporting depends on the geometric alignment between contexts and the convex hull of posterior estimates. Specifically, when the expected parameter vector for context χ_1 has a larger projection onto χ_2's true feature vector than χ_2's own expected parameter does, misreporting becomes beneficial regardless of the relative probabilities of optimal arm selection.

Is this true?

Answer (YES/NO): YES